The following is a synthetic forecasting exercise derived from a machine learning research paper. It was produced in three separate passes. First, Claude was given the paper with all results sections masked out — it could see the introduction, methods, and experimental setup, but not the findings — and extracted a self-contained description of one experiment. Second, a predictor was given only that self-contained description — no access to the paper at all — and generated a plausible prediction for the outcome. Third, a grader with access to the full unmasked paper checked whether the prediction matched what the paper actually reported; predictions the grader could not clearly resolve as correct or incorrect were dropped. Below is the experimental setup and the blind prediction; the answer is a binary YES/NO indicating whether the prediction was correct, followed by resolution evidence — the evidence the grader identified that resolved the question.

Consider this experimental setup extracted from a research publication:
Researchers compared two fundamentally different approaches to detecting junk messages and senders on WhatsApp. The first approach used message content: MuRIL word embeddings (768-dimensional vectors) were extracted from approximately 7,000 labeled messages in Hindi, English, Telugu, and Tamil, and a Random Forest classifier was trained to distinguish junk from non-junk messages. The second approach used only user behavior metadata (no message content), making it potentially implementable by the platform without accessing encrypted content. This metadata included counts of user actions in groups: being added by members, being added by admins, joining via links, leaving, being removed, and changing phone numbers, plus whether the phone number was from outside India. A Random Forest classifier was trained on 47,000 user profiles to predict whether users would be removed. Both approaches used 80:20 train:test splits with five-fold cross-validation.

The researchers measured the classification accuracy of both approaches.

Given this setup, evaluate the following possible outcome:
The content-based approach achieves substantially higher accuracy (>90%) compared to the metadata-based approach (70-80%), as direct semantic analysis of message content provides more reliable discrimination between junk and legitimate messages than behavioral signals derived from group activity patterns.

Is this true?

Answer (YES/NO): NO